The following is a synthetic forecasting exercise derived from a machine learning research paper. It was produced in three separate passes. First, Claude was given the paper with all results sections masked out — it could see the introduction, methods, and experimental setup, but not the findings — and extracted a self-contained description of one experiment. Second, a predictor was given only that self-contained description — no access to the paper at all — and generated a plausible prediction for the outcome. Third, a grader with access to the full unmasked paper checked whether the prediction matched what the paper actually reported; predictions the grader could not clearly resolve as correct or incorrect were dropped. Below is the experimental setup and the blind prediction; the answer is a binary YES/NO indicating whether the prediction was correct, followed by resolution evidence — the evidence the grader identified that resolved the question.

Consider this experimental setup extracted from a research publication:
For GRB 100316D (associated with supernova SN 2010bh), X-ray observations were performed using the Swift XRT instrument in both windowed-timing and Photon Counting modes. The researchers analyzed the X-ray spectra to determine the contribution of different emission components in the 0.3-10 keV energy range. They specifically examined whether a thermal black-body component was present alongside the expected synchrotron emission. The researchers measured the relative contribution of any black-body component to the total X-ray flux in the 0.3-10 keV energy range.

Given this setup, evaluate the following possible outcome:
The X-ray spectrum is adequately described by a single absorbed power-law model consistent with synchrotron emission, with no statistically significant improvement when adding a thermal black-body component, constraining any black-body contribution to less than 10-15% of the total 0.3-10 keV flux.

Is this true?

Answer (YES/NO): NO